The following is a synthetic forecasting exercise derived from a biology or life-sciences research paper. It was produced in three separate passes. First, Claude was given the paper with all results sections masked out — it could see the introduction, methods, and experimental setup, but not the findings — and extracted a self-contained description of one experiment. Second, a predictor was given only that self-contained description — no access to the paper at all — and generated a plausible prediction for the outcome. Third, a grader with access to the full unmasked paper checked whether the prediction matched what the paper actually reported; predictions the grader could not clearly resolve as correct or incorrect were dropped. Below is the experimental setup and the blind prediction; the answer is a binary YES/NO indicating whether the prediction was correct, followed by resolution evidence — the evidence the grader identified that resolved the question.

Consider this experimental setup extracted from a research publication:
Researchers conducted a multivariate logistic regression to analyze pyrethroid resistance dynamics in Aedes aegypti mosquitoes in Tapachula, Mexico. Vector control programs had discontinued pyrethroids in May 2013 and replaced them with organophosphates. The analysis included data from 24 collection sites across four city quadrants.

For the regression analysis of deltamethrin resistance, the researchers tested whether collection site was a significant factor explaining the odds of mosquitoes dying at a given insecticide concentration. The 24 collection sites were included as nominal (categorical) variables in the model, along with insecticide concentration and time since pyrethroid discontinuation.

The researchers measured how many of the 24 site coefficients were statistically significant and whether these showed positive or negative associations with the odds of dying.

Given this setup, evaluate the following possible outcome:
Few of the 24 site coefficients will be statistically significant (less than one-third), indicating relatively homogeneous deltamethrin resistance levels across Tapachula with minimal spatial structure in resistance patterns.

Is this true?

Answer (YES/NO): NO